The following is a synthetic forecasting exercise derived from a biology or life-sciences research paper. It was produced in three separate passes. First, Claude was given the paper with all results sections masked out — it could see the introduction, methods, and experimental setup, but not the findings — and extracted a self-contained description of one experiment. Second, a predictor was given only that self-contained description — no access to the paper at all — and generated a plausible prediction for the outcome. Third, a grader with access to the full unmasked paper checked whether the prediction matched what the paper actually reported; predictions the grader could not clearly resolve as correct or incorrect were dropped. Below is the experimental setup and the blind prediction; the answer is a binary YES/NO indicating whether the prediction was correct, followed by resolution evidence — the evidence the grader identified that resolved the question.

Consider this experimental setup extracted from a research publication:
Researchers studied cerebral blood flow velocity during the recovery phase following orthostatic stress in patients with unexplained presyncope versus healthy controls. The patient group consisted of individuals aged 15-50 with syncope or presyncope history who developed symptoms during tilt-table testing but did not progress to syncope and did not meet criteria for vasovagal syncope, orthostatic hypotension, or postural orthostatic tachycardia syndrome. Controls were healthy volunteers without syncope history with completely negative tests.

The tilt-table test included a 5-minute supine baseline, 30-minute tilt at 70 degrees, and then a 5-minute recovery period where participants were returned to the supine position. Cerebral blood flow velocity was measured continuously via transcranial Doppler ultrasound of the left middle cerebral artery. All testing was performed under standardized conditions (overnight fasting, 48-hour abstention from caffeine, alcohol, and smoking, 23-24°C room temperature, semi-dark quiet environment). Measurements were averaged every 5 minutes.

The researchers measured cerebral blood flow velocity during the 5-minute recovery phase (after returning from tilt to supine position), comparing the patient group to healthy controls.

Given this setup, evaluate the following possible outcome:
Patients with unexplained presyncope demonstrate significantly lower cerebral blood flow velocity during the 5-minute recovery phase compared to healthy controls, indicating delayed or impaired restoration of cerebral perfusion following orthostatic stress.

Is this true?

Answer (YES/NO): YES